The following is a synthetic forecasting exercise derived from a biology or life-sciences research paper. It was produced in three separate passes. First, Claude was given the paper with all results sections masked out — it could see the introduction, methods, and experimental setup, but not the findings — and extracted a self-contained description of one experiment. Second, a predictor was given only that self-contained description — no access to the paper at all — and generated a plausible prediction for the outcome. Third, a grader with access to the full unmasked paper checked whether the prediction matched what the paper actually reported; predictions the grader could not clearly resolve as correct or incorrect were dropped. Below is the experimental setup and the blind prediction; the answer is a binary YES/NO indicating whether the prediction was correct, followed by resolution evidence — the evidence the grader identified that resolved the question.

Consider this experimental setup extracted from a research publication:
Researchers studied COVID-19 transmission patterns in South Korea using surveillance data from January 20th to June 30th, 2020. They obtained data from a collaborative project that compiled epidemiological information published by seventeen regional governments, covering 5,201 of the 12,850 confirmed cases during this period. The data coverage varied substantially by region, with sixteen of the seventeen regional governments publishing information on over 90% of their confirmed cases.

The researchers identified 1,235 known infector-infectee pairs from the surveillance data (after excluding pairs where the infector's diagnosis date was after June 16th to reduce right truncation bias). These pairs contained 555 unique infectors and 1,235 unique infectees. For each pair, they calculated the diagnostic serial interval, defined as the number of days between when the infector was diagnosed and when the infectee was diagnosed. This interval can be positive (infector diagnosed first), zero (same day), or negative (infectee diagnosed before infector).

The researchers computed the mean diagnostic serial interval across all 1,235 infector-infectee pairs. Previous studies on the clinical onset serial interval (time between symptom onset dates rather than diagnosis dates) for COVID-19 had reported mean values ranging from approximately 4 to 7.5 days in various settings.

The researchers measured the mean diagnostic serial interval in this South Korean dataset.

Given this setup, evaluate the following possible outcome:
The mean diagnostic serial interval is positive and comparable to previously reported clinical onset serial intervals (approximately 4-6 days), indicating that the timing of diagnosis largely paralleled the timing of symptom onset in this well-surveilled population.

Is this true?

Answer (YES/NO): NO